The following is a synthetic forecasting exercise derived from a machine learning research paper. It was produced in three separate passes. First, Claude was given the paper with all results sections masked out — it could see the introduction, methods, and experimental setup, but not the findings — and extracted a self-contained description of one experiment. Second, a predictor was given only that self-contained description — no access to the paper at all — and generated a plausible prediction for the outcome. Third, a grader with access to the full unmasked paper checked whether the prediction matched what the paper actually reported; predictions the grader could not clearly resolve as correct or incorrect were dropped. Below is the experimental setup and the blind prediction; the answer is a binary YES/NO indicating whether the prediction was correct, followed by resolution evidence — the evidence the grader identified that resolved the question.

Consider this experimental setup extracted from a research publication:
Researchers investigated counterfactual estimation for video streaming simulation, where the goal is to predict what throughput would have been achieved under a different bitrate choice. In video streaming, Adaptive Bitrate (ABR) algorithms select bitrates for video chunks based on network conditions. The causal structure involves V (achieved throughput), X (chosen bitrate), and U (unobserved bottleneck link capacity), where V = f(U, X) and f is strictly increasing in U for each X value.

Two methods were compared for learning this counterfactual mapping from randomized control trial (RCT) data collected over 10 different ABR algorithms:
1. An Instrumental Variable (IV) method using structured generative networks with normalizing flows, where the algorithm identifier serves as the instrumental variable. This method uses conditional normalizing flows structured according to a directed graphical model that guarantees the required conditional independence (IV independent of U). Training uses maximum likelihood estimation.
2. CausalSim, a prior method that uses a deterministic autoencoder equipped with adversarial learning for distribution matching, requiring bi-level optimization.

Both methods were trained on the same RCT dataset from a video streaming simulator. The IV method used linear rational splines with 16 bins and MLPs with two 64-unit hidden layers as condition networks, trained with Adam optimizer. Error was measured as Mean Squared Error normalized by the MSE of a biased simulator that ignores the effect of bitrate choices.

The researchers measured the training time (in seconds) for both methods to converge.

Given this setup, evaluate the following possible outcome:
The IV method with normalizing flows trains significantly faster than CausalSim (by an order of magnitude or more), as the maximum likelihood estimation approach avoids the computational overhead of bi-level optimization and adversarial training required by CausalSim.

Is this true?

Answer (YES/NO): NO